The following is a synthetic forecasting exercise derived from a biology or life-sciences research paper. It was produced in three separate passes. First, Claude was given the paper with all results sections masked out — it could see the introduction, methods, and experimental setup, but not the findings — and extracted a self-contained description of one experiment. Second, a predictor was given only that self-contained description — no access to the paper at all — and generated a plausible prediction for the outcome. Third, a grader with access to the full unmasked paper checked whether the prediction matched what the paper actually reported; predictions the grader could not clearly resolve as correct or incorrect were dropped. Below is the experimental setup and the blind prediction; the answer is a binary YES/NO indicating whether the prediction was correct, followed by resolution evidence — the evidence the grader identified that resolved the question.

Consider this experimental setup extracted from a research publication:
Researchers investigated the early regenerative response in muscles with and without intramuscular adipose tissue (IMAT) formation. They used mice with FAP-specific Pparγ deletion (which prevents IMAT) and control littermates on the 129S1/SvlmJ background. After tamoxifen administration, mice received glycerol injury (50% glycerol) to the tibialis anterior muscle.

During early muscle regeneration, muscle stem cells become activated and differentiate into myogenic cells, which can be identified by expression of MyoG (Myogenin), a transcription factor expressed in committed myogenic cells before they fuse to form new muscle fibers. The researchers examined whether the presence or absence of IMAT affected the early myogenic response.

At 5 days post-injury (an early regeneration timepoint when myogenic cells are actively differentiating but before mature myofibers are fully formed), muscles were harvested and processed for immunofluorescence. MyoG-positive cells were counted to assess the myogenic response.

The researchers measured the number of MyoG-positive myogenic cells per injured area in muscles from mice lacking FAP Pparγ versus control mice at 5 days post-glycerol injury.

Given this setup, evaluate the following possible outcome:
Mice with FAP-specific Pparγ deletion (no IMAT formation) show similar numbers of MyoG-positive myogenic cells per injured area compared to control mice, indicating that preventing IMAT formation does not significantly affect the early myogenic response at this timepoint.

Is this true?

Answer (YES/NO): YES